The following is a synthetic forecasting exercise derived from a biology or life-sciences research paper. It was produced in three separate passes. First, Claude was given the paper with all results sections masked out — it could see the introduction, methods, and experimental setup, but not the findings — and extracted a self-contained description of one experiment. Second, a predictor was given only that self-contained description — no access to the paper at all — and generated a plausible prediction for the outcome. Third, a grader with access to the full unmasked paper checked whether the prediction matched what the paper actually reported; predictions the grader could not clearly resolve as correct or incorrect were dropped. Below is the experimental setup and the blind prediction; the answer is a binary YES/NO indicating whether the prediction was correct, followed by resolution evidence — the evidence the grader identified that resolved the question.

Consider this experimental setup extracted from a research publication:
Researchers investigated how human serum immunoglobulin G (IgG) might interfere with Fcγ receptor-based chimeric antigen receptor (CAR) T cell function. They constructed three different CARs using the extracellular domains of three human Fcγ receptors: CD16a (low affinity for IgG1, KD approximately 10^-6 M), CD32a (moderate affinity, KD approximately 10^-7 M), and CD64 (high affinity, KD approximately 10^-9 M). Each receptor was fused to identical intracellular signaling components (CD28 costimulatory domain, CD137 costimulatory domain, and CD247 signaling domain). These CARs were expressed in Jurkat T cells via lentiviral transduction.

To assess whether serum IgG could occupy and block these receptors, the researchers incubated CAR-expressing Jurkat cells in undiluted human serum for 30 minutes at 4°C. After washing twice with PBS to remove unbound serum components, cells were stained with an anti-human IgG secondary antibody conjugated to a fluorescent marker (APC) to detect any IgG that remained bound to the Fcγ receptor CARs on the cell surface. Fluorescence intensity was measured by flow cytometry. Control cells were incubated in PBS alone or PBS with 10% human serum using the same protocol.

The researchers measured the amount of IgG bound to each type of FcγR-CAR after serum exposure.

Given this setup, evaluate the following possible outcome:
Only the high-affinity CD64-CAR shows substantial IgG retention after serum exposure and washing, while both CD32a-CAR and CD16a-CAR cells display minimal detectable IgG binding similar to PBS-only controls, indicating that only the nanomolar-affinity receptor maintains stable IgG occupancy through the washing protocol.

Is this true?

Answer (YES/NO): NO